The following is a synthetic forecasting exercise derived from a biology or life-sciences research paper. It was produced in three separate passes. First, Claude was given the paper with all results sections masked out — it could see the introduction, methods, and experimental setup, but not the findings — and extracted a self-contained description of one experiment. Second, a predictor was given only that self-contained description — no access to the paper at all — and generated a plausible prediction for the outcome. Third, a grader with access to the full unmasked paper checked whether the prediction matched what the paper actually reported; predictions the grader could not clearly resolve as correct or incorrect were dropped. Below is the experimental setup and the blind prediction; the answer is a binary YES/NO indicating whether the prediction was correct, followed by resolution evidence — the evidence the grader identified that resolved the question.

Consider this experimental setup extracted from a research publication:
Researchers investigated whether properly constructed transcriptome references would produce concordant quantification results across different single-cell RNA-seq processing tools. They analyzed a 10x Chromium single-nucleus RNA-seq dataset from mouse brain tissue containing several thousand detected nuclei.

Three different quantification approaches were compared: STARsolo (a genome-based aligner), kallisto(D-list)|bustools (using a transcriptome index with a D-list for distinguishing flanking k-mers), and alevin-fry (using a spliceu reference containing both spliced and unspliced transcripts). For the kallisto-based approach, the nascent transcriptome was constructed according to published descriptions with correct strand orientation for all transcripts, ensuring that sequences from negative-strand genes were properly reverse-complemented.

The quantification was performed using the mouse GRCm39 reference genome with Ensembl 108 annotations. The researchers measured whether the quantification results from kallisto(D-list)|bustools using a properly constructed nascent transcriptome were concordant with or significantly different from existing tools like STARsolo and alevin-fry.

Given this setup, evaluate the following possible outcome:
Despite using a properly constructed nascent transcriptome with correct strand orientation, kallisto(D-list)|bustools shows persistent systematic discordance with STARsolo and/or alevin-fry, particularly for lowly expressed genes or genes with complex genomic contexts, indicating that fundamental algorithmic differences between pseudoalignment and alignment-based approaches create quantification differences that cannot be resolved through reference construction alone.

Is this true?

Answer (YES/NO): NO